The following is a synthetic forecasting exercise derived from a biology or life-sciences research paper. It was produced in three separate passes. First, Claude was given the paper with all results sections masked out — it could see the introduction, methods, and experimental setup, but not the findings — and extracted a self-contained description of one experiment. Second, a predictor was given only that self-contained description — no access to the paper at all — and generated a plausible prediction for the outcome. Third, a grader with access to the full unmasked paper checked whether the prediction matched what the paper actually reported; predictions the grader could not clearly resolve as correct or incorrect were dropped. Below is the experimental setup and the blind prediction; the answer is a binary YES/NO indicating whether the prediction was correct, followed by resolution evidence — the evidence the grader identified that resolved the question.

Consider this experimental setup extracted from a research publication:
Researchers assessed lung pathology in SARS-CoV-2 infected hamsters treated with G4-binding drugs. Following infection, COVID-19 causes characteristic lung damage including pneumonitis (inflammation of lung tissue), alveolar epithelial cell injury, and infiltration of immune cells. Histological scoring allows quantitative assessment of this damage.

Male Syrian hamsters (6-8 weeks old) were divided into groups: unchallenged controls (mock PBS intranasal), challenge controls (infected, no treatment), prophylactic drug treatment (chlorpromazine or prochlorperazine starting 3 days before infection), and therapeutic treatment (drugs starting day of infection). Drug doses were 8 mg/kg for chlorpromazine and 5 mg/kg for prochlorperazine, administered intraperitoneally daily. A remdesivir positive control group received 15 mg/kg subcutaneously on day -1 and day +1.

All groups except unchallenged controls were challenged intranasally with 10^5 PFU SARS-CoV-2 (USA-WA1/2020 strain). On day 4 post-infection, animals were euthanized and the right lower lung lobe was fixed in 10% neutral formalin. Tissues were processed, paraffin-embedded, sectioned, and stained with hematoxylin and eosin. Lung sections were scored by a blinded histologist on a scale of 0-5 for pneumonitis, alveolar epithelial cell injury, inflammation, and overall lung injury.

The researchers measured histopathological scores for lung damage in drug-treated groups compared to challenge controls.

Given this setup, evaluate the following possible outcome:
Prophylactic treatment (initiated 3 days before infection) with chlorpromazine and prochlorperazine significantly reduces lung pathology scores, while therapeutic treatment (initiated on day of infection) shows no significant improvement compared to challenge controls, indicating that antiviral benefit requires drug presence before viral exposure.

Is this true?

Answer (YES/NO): NO